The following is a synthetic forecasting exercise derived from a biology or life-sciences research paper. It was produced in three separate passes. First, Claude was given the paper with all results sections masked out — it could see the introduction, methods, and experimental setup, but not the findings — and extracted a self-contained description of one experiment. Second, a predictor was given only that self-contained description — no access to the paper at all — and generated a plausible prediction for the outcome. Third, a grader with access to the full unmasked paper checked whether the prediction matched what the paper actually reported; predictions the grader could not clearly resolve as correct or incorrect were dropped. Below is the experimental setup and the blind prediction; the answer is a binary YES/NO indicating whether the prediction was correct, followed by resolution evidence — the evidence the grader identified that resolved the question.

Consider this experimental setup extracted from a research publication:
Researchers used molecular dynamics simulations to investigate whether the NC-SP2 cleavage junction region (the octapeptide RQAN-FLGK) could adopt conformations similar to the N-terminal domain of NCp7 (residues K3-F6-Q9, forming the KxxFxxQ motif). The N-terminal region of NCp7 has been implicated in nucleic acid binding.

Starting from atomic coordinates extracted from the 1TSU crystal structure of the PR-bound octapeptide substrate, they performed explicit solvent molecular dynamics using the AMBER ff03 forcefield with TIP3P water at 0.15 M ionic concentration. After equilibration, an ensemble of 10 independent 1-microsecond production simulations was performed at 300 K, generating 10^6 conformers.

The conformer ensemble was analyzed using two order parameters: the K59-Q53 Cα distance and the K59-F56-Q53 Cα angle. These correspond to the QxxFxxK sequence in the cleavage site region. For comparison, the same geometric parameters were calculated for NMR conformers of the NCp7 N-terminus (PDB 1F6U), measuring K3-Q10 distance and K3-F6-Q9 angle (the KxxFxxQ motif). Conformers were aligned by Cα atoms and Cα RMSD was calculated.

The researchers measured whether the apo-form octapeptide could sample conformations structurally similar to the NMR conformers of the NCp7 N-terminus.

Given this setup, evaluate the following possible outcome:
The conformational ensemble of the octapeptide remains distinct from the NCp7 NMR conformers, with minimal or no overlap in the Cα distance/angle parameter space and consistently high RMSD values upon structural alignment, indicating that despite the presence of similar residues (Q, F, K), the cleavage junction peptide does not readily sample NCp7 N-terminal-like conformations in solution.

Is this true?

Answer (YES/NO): NO